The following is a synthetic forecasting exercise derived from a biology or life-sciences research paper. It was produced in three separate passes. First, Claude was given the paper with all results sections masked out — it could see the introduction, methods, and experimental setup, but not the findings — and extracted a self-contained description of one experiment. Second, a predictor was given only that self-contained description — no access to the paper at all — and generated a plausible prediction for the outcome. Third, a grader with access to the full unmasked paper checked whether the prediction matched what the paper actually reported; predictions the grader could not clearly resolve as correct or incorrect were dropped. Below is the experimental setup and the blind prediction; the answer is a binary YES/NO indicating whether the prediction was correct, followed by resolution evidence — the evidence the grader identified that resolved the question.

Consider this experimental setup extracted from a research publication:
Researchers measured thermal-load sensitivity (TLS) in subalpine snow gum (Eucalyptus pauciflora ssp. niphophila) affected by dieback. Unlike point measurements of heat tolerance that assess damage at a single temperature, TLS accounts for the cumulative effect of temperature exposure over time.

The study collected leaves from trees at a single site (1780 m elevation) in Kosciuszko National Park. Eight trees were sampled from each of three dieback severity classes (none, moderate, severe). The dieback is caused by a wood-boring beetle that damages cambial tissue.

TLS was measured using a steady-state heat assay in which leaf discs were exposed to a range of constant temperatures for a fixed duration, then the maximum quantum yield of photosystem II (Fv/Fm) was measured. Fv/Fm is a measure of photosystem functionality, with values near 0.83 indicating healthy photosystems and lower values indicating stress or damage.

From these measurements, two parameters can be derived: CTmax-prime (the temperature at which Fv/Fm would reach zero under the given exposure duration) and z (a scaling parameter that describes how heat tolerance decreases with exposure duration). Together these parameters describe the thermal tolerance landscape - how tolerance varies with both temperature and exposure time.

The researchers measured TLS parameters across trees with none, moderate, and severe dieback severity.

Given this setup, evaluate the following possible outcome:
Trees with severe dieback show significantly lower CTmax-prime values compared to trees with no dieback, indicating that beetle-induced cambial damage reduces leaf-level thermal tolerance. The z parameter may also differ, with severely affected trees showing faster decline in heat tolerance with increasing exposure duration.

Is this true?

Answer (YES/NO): YES